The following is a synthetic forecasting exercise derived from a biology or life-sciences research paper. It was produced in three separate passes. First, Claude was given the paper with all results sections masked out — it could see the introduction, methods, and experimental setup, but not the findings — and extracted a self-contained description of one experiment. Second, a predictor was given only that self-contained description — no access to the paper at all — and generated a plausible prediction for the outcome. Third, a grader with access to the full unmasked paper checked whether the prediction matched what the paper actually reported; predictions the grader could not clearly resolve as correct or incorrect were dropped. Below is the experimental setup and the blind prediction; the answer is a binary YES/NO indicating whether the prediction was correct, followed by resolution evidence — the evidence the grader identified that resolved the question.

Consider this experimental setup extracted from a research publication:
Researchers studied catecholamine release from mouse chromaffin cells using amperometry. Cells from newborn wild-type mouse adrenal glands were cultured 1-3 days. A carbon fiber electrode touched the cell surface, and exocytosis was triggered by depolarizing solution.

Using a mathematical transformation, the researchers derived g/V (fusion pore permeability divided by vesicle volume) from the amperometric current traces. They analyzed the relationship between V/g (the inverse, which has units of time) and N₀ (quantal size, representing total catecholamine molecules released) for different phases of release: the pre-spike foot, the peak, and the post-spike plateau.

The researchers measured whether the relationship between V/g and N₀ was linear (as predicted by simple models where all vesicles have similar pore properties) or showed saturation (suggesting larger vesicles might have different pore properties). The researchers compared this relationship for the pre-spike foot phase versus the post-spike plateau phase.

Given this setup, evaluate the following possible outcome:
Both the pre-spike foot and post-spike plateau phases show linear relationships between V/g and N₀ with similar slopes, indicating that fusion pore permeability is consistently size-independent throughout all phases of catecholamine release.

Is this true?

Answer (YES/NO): NO